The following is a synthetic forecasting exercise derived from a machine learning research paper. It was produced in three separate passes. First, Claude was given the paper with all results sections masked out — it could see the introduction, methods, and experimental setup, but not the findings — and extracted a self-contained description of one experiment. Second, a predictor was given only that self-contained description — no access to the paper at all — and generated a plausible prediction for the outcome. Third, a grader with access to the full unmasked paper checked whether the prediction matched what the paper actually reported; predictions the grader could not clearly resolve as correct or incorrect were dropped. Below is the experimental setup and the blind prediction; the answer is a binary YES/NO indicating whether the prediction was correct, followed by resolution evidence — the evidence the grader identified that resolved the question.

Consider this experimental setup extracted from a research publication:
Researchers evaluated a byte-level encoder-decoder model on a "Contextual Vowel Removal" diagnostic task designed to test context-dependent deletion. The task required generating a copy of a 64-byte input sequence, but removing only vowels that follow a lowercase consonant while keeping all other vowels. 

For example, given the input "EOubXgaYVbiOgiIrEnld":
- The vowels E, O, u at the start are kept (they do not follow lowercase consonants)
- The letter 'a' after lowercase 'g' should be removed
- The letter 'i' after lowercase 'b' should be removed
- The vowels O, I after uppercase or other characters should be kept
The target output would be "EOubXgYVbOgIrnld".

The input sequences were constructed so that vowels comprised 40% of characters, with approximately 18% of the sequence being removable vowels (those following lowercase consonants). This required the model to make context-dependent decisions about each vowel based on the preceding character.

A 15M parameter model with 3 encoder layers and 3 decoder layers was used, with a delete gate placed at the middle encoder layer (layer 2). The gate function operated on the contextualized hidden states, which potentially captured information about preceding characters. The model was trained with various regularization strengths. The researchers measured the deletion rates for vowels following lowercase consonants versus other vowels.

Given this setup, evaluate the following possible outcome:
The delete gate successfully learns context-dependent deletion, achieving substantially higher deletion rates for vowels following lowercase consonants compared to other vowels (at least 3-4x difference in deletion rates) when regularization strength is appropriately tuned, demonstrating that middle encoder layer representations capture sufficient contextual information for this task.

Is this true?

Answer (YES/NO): YES